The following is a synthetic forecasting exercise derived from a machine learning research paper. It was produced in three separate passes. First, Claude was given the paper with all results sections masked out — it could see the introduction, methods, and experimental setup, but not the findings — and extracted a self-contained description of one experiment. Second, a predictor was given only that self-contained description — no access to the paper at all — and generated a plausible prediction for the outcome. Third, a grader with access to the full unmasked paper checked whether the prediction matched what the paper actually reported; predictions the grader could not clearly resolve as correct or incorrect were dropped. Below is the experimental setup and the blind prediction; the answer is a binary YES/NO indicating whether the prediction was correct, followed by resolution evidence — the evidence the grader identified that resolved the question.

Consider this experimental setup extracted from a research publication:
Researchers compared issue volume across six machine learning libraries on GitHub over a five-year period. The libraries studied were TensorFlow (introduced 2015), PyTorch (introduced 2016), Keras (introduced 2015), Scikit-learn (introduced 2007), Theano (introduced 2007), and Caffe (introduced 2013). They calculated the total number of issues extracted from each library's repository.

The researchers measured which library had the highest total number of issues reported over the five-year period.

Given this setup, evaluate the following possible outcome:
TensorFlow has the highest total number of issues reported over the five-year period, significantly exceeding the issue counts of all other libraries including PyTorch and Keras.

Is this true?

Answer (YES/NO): NO